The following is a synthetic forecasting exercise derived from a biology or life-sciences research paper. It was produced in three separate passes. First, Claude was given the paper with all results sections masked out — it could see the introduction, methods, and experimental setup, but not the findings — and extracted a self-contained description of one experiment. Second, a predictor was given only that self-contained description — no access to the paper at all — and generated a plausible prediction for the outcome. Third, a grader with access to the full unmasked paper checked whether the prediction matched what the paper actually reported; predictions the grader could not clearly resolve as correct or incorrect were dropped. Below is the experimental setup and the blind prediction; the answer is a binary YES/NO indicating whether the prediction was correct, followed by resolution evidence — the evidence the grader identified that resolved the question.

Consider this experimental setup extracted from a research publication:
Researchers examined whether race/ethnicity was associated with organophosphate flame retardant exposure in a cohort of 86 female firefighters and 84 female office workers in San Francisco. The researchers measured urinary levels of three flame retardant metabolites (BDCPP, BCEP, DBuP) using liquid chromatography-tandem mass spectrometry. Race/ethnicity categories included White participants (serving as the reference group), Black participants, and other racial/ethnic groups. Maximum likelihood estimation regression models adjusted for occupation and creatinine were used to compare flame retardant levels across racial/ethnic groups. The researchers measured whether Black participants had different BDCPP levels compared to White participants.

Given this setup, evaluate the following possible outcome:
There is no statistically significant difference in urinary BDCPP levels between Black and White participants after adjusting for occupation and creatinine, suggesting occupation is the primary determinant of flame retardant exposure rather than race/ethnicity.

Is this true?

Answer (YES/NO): NO